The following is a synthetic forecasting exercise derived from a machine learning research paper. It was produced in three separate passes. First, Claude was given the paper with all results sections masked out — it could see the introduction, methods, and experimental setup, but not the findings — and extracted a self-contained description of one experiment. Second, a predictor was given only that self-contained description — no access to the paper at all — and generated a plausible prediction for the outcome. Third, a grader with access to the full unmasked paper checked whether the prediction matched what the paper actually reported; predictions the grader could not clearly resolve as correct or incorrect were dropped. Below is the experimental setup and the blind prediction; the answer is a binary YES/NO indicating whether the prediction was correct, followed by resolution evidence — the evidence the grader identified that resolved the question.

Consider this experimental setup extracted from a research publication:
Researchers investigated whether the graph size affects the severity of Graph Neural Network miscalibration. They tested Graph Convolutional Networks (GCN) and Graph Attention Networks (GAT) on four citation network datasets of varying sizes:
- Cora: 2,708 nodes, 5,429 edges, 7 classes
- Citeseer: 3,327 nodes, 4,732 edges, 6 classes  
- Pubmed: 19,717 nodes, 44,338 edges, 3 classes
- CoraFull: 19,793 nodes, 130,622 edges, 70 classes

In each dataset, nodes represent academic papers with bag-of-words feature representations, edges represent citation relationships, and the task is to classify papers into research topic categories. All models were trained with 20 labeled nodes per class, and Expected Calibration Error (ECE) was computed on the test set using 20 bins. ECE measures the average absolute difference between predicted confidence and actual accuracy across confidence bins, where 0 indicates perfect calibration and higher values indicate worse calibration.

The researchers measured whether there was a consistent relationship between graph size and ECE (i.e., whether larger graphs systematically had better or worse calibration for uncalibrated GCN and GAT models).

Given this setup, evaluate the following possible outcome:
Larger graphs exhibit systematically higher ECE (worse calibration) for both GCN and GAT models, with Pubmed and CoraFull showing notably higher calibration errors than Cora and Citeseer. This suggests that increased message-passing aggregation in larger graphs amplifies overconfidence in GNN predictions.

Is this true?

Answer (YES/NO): NO